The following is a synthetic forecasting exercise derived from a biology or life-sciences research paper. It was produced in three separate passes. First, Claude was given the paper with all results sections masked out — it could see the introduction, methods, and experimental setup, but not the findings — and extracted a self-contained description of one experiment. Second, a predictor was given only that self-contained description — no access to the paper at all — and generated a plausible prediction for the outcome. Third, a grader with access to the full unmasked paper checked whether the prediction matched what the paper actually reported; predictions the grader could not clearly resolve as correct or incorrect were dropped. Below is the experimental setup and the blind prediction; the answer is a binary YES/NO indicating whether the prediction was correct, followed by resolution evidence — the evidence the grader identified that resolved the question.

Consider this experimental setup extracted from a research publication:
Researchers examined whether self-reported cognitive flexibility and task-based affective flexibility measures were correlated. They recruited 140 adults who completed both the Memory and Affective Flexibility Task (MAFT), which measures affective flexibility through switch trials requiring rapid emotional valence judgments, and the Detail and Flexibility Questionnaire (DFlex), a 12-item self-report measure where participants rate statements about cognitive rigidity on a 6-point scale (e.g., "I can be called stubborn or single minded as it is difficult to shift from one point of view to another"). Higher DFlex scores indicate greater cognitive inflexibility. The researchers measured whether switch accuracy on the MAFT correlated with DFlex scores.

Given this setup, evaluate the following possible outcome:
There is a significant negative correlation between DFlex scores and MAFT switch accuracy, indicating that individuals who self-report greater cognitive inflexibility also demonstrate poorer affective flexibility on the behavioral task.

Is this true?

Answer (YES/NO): NO